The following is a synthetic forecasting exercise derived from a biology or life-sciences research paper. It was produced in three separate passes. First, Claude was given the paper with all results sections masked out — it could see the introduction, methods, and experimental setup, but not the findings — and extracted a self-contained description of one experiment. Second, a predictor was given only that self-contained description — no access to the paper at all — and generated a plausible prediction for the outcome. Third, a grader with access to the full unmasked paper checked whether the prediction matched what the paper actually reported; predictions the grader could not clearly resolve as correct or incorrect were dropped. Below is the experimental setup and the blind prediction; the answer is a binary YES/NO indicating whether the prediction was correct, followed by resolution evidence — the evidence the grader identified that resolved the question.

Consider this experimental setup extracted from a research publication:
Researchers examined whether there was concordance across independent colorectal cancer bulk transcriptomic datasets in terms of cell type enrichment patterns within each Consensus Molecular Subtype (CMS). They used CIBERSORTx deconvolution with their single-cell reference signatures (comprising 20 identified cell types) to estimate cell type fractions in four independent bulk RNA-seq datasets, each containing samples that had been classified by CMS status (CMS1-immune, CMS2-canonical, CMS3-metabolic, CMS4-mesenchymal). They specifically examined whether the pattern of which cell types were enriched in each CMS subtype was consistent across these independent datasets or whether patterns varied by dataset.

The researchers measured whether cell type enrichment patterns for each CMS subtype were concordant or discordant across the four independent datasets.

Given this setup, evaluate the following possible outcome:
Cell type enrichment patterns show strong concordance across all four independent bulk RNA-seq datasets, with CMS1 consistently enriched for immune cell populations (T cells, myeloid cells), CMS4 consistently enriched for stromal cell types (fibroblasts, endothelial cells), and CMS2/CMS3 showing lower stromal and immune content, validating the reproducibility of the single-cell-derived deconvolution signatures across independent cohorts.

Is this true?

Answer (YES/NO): NO